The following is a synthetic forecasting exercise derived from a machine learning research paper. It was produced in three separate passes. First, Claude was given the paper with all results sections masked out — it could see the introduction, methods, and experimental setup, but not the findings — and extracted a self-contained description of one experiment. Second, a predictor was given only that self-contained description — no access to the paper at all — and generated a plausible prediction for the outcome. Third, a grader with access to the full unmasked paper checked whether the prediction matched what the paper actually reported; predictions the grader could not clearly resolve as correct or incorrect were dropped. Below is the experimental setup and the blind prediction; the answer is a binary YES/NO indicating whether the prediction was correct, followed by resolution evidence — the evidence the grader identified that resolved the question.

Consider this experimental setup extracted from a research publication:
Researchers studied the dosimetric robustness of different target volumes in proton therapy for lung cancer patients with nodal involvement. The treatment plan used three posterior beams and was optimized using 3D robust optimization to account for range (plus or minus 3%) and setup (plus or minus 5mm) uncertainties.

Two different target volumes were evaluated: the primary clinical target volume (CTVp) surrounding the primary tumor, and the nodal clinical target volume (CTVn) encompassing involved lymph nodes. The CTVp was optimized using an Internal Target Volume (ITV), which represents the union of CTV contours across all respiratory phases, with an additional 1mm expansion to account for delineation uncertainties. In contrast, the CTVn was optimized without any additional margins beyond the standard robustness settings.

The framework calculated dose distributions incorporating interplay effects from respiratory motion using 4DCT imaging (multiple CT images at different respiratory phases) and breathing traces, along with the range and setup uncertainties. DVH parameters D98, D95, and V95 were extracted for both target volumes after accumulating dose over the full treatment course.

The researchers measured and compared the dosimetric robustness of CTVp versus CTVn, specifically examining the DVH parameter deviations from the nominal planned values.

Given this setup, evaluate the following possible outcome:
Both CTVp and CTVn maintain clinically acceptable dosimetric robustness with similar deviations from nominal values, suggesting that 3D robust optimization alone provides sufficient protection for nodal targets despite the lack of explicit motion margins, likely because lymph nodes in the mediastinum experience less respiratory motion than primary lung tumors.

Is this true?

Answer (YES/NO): NO